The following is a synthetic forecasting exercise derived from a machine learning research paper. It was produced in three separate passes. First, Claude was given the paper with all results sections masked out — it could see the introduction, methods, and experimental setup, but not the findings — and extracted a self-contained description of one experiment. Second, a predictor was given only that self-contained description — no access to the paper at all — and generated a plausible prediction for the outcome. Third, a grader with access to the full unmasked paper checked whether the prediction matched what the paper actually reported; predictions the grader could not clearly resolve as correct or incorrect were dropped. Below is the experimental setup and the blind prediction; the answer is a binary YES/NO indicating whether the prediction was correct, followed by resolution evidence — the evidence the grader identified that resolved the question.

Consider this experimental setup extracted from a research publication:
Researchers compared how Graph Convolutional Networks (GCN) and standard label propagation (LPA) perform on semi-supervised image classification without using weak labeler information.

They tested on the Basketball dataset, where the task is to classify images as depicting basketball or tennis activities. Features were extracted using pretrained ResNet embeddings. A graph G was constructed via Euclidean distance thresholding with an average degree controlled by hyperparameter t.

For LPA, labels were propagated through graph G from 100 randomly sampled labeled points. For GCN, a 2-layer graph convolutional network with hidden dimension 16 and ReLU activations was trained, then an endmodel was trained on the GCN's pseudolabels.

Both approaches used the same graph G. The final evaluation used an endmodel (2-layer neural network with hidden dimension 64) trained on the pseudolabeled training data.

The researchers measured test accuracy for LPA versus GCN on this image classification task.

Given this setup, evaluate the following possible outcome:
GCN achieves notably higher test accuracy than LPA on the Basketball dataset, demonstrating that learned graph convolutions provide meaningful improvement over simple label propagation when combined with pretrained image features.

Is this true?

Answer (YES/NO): NO